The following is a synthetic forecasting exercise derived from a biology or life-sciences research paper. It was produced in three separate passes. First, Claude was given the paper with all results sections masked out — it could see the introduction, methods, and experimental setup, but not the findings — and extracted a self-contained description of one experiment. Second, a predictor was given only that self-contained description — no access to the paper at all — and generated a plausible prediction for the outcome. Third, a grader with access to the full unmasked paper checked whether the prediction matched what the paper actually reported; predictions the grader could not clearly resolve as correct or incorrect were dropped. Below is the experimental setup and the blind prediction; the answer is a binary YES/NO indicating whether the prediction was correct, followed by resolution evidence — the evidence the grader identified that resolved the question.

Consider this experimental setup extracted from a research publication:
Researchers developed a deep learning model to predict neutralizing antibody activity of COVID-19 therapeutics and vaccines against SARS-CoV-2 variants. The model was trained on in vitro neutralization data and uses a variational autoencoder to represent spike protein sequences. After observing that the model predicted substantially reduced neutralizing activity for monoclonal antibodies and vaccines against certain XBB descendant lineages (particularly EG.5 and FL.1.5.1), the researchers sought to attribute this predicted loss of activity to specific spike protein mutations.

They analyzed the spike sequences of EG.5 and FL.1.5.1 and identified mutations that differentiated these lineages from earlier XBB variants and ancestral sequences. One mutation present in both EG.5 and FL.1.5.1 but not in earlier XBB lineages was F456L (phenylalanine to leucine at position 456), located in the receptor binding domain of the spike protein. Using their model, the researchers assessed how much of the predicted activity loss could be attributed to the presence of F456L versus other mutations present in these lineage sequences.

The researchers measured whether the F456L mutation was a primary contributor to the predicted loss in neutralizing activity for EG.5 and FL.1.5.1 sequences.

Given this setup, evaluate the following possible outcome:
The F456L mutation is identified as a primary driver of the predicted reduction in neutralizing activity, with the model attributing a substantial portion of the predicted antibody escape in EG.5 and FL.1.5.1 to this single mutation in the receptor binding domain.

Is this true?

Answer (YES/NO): YES